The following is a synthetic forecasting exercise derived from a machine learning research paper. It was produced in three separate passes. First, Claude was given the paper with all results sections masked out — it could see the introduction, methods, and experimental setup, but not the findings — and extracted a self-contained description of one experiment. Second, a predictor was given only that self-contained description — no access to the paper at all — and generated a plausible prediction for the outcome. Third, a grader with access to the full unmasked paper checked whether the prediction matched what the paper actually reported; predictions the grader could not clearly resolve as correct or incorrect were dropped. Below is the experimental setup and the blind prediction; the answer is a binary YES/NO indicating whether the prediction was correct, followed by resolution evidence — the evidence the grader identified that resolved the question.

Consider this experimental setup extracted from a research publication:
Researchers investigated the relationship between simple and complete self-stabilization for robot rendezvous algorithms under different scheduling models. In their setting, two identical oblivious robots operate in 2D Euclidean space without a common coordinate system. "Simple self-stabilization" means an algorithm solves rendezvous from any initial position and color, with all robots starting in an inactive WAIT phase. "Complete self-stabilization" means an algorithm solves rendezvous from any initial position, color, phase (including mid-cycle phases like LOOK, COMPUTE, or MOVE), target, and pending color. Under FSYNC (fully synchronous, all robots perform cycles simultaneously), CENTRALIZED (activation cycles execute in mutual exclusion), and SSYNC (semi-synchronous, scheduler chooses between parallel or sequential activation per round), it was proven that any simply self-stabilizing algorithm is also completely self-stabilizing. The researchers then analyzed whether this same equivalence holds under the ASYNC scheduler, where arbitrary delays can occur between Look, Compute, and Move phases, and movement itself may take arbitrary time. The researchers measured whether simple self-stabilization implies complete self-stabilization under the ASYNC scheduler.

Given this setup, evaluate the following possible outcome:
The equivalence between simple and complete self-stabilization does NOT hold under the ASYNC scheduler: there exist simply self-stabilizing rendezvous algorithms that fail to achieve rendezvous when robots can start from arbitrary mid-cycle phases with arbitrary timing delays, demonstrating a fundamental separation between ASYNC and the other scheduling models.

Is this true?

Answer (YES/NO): YES